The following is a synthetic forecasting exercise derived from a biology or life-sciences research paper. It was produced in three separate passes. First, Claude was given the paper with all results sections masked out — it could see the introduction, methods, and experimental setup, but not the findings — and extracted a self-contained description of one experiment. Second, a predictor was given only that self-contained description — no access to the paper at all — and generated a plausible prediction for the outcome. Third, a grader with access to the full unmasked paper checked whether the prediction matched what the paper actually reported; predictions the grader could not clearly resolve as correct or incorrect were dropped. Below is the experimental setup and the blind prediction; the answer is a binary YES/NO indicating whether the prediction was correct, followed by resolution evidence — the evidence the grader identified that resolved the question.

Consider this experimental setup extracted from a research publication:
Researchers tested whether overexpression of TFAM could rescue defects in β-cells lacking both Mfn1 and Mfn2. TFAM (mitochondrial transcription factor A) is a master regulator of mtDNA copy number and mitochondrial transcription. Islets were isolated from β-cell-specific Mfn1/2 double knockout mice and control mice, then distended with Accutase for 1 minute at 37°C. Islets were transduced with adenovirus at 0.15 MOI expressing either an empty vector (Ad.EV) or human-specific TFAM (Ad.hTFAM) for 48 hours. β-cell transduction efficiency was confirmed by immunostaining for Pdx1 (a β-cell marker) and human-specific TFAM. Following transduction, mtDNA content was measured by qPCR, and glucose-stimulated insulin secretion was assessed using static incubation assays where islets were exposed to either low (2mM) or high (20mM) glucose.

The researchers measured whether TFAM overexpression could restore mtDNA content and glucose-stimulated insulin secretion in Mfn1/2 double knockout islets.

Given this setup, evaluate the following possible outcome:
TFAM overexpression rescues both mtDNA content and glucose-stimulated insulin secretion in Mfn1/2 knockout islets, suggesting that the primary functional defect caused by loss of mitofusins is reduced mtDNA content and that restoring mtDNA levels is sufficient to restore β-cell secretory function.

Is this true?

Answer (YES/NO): YES